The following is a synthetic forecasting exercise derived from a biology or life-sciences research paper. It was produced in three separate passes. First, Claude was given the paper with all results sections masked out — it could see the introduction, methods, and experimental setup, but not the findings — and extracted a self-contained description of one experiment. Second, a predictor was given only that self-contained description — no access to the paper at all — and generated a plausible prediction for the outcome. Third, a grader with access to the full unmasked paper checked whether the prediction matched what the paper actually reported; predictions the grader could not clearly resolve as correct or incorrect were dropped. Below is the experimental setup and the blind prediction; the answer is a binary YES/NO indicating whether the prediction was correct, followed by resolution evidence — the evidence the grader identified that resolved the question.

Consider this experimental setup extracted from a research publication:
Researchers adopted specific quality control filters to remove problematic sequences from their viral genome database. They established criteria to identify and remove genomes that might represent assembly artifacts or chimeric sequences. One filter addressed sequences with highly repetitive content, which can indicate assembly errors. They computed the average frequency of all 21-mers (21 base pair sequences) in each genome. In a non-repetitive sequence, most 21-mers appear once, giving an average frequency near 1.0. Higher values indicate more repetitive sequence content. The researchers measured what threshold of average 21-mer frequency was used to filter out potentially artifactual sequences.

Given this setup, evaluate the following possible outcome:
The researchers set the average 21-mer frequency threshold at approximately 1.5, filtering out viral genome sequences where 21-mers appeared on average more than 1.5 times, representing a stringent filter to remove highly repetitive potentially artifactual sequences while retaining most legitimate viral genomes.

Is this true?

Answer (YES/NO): NO